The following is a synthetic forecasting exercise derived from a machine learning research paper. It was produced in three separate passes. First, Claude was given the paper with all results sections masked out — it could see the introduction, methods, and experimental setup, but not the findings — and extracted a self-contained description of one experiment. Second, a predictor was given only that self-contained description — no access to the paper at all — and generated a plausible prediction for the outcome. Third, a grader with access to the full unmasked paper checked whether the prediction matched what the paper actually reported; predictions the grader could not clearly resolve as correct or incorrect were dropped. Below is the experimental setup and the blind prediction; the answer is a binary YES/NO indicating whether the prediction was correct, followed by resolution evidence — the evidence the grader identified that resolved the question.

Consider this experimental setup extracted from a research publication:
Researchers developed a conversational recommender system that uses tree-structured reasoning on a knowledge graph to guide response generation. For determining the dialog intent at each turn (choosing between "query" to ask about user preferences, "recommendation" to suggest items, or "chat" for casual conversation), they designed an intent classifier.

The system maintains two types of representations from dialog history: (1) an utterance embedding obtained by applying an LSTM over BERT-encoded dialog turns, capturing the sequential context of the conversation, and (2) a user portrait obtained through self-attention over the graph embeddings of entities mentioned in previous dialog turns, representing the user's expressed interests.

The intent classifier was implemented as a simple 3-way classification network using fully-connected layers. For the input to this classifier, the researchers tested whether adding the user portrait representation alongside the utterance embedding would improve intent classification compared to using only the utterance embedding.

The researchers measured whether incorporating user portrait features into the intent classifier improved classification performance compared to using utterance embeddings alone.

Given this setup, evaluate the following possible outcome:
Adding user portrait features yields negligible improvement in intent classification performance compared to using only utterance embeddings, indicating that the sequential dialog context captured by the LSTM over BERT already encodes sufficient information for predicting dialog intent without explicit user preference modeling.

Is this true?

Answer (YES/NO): YES